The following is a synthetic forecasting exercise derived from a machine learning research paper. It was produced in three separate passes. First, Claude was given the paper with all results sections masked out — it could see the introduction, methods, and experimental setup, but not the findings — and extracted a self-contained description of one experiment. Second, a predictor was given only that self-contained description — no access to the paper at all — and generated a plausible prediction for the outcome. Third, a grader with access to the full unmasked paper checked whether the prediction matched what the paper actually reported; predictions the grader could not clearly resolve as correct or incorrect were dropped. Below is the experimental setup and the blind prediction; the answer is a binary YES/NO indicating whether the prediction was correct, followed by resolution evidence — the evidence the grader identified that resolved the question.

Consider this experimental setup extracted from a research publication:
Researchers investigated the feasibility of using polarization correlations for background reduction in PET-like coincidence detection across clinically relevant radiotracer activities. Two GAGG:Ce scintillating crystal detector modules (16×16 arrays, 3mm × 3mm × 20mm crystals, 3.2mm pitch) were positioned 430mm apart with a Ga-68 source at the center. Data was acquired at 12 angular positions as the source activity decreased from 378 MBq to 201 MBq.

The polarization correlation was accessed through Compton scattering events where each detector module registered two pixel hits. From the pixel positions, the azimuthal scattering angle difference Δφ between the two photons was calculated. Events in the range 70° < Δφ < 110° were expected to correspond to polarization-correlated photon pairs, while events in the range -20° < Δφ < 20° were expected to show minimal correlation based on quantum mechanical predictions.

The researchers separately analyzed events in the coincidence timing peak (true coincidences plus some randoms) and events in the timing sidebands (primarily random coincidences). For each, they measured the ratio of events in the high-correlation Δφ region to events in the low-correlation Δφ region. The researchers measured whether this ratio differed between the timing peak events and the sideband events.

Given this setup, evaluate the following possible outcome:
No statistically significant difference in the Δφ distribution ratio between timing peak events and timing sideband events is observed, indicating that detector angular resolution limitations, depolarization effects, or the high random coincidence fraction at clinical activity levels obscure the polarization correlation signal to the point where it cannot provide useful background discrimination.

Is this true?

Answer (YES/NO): NO